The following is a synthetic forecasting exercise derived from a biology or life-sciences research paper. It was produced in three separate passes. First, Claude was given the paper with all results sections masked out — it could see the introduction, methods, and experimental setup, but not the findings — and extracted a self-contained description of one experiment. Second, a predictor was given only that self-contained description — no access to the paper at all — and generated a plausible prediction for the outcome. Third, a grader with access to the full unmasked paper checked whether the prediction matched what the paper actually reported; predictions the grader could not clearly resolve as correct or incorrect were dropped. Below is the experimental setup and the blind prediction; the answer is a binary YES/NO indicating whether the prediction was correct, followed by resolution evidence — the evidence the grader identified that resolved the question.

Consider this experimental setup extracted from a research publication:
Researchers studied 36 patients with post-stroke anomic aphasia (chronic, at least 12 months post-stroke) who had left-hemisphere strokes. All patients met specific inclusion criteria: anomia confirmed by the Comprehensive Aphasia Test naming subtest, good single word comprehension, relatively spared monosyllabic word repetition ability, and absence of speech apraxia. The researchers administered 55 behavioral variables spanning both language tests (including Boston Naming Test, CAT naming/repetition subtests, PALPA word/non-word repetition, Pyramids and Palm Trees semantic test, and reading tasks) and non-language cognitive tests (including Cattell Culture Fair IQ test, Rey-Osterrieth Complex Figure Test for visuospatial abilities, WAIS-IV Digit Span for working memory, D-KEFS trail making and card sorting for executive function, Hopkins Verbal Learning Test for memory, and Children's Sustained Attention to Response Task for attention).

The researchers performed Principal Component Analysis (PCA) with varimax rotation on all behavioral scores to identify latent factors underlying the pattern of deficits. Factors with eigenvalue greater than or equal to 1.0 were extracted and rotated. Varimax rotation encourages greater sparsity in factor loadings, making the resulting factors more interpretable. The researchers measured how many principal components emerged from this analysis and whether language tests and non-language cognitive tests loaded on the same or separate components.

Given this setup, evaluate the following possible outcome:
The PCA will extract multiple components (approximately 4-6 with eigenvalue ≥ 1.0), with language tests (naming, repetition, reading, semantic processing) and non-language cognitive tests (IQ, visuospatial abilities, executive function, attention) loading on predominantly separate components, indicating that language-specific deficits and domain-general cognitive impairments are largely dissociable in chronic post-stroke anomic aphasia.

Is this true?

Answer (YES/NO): YES